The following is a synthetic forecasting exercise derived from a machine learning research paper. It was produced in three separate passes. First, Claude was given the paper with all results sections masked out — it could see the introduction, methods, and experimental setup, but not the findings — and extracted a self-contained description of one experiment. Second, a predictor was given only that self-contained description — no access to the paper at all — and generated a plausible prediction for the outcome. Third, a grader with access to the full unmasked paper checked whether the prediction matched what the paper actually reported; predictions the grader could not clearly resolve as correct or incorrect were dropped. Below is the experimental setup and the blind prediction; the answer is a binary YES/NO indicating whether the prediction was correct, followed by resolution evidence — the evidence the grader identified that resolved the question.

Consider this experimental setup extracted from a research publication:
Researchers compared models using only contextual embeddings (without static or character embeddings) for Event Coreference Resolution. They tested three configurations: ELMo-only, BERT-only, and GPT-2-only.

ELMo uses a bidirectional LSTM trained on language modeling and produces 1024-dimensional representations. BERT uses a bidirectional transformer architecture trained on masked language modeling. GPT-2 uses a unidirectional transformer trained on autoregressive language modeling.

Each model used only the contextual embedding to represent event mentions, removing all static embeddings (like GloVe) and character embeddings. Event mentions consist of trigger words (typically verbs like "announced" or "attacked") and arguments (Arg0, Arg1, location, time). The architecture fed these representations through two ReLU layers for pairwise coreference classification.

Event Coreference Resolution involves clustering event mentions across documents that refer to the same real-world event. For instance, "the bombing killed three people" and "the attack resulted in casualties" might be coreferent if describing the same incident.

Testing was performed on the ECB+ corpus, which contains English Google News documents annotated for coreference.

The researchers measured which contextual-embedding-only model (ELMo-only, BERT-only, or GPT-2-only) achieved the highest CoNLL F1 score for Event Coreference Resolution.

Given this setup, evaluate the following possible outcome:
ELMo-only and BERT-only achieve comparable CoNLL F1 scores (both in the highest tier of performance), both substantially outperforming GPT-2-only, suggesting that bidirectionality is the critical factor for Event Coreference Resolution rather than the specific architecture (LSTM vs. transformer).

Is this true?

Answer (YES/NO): NO